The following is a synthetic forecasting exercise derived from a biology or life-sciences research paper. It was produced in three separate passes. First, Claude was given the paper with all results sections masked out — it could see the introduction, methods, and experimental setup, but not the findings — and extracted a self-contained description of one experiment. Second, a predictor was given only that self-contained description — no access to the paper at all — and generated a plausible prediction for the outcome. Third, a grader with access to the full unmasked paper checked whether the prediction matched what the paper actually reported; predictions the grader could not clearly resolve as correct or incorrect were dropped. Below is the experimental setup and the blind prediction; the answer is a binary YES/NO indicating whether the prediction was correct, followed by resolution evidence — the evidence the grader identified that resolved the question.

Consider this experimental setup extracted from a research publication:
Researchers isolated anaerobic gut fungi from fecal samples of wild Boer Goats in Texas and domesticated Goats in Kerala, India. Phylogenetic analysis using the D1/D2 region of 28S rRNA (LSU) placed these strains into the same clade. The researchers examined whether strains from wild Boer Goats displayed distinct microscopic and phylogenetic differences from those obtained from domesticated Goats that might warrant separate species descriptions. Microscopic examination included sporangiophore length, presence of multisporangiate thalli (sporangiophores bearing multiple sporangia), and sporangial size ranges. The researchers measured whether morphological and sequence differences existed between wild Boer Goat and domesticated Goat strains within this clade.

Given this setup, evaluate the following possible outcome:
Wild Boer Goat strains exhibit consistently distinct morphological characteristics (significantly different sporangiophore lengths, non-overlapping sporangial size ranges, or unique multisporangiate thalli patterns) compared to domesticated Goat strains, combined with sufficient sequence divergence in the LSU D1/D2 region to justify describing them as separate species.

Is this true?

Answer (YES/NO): NO